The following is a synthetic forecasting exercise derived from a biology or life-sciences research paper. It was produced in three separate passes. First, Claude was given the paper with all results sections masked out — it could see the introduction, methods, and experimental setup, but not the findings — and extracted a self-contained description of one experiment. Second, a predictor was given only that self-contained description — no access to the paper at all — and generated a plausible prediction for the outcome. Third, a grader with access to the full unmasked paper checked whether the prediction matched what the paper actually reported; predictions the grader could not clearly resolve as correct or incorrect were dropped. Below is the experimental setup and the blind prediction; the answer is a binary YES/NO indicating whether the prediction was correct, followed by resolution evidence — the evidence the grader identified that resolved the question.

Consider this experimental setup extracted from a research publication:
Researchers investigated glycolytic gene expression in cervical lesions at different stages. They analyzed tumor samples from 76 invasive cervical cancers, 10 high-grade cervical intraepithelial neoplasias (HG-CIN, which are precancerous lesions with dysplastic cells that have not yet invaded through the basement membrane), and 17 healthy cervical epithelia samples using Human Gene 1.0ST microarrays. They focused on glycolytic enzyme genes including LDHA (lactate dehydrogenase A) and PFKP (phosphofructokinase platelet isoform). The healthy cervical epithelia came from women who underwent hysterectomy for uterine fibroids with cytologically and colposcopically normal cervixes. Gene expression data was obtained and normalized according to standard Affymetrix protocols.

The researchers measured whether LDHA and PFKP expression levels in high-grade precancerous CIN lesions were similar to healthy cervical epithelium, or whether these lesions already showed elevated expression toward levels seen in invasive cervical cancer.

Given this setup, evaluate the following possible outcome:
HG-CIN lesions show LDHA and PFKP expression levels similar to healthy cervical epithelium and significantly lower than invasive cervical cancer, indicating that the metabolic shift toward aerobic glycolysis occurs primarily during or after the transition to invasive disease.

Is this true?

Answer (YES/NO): YES